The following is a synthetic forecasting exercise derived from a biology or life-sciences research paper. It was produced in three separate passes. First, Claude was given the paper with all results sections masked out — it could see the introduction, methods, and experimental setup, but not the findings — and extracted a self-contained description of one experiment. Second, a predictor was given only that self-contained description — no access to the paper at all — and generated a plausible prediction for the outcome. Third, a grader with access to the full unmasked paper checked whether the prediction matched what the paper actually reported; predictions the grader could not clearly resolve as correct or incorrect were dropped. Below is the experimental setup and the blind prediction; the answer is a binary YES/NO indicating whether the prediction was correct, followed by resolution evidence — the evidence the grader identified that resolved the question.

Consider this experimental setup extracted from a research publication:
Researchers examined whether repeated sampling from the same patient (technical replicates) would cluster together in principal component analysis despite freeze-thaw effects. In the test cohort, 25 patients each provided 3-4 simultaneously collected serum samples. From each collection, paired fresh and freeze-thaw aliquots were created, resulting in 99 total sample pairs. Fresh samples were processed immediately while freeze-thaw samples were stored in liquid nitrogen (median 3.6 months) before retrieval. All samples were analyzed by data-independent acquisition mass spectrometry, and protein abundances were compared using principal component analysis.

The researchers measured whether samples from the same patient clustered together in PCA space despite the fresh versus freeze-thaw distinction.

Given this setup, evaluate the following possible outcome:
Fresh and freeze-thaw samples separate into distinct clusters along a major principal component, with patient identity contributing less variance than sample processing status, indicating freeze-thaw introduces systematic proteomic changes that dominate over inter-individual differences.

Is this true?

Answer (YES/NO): NO